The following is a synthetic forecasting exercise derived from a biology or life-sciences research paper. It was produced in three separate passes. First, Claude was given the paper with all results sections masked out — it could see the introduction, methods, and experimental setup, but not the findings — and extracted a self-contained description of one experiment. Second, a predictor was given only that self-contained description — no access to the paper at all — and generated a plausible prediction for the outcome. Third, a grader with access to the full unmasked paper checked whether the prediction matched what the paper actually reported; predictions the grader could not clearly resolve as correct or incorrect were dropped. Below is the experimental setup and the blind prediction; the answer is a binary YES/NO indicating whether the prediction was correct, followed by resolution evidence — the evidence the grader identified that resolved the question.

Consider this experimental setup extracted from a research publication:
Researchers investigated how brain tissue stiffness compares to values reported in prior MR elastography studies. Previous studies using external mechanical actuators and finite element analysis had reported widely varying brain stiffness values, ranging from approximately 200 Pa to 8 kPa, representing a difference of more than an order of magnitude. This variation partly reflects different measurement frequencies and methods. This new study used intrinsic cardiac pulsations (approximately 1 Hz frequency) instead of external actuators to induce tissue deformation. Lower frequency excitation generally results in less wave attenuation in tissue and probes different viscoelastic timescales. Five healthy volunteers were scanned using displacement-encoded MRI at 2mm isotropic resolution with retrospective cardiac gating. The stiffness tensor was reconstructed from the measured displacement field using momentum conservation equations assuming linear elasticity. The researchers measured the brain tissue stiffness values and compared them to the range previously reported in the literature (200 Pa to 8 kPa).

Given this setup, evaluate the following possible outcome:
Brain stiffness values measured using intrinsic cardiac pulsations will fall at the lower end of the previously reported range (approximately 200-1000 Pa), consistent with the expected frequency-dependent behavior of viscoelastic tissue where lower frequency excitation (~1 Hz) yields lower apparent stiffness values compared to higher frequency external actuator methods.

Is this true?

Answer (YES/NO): NO